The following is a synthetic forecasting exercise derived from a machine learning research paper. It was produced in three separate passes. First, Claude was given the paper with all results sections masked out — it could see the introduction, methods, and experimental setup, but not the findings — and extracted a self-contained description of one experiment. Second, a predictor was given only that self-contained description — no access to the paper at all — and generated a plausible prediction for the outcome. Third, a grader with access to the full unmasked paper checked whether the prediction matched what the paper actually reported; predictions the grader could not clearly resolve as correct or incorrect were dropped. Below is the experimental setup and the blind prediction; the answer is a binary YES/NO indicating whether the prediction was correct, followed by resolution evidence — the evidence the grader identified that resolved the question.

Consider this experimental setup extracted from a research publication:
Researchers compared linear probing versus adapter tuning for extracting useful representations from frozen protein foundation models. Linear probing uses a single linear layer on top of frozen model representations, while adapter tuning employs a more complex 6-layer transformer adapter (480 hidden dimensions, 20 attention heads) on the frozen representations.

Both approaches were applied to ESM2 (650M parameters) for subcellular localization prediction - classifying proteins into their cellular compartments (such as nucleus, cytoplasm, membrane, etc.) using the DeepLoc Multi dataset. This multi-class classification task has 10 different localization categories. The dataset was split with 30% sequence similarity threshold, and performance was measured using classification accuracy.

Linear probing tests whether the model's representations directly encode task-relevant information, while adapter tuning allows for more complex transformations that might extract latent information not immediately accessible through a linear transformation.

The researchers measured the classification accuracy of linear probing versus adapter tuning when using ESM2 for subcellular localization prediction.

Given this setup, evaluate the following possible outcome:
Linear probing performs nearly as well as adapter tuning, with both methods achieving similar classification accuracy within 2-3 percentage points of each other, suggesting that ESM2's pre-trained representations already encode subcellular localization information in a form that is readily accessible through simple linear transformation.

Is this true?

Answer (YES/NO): YES